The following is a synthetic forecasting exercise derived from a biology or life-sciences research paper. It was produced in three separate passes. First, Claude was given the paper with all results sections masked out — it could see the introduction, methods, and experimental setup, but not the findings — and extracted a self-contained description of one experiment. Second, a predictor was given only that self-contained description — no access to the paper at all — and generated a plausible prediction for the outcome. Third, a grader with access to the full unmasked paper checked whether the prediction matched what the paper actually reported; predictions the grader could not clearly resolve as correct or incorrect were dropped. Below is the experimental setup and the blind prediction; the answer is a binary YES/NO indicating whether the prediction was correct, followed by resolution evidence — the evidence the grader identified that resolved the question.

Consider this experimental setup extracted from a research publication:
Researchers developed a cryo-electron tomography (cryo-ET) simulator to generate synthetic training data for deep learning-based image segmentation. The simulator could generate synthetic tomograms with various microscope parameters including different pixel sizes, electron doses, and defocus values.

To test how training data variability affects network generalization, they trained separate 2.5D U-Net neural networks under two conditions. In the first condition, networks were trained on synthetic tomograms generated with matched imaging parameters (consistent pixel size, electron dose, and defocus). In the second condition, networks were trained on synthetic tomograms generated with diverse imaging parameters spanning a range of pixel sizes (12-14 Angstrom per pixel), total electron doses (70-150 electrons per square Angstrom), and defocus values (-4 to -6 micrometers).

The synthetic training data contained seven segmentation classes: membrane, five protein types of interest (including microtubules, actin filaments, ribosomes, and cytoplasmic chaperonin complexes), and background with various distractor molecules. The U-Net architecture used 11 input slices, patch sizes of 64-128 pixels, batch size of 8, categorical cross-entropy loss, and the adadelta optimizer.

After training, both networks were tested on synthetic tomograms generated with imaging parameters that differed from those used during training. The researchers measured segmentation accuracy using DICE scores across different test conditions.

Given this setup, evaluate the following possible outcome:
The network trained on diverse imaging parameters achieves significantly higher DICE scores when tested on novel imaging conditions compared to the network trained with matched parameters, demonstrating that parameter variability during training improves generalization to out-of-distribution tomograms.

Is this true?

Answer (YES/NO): YES